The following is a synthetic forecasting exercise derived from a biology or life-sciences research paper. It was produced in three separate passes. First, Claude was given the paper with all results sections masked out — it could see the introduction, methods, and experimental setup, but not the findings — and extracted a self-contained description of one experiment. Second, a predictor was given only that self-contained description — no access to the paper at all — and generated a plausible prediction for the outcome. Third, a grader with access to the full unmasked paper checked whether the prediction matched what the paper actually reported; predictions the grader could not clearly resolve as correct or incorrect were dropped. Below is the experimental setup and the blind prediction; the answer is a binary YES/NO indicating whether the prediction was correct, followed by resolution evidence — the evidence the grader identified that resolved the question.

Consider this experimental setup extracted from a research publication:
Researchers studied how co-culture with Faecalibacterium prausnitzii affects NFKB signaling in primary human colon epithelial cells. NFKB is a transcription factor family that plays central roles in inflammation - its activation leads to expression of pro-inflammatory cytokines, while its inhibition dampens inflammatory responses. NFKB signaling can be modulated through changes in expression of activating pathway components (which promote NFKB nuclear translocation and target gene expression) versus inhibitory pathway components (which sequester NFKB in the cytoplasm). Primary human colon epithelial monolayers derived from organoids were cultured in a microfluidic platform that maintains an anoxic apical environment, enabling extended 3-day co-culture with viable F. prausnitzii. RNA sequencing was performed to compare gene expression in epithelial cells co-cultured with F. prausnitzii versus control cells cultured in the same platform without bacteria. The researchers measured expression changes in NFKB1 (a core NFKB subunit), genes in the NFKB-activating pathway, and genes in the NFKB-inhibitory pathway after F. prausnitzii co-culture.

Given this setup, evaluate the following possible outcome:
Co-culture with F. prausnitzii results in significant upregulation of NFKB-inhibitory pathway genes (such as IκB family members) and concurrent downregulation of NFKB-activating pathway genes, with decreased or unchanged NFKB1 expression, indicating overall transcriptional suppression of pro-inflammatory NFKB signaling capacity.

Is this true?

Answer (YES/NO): NO